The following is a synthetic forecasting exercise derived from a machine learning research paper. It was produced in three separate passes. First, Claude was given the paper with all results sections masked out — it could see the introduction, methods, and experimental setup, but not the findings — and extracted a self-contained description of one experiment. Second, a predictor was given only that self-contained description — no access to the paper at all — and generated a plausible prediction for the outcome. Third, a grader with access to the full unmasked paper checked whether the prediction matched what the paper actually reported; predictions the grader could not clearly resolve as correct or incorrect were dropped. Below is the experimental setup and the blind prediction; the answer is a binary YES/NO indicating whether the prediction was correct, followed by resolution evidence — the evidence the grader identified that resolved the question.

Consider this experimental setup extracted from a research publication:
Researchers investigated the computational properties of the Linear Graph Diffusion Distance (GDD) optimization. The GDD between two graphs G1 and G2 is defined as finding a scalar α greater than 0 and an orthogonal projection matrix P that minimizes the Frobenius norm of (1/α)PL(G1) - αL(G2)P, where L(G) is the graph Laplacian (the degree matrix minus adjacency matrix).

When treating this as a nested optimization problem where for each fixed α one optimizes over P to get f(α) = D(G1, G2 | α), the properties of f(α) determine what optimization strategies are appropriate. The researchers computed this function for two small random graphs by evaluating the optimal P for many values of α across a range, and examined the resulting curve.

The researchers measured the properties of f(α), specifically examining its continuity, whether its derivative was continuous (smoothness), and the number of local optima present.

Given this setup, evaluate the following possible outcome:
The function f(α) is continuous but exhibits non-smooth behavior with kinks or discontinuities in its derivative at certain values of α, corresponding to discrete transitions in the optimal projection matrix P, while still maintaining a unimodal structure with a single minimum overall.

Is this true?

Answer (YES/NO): NO